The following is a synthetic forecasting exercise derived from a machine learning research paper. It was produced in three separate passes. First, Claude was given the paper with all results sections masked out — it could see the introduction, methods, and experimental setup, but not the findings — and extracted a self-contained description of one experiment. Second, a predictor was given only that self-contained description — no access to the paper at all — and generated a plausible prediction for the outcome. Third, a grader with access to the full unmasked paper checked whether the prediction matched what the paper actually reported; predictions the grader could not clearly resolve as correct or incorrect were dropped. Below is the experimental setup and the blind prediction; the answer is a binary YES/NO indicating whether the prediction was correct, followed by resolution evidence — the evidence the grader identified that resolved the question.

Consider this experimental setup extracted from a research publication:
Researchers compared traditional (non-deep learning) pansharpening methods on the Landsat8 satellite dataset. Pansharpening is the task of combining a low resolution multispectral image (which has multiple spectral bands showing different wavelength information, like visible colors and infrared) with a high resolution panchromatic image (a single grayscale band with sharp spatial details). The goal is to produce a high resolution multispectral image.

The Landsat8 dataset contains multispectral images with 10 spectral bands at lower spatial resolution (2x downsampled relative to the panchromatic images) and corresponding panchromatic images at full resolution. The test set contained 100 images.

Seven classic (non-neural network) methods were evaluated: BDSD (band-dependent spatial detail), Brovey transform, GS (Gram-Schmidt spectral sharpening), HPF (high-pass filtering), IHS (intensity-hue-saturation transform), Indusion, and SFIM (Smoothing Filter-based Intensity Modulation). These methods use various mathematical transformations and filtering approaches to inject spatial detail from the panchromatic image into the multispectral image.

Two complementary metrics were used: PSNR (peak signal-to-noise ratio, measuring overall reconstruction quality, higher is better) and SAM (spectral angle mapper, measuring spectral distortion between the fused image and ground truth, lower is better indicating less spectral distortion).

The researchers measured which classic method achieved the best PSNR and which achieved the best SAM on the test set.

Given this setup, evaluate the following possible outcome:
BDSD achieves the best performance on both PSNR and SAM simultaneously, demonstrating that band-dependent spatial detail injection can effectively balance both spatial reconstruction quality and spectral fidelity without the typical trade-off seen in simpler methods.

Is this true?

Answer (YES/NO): NO